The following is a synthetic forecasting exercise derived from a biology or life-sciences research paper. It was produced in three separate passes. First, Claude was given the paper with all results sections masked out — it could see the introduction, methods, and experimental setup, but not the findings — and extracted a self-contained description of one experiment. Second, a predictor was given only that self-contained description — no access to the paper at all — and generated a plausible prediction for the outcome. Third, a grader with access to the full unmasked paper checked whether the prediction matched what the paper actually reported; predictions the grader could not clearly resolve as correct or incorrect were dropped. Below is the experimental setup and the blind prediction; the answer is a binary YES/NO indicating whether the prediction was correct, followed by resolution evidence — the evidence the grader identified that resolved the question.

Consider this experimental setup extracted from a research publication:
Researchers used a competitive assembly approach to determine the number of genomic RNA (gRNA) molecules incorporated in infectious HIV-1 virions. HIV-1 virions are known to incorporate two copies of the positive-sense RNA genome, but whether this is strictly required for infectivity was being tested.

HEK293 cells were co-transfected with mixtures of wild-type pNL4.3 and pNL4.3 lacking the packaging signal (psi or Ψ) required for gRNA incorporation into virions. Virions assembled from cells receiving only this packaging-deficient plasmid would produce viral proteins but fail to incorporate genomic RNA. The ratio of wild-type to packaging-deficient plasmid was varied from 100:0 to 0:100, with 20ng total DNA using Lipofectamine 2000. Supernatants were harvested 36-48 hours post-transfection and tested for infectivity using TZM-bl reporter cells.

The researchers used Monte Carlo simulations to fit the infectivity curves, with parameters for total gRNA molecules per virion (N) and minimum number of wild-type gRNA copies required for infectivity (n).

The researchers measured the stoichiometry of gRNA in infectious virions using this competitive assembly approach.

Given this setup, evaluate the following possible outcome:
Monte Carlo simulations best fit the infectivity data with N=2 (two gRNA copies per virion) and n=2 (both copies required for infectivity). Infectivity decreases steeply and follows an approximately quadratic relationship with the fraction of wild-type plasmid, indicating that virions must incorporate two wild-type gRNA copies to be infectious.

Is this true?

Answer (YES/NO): NO